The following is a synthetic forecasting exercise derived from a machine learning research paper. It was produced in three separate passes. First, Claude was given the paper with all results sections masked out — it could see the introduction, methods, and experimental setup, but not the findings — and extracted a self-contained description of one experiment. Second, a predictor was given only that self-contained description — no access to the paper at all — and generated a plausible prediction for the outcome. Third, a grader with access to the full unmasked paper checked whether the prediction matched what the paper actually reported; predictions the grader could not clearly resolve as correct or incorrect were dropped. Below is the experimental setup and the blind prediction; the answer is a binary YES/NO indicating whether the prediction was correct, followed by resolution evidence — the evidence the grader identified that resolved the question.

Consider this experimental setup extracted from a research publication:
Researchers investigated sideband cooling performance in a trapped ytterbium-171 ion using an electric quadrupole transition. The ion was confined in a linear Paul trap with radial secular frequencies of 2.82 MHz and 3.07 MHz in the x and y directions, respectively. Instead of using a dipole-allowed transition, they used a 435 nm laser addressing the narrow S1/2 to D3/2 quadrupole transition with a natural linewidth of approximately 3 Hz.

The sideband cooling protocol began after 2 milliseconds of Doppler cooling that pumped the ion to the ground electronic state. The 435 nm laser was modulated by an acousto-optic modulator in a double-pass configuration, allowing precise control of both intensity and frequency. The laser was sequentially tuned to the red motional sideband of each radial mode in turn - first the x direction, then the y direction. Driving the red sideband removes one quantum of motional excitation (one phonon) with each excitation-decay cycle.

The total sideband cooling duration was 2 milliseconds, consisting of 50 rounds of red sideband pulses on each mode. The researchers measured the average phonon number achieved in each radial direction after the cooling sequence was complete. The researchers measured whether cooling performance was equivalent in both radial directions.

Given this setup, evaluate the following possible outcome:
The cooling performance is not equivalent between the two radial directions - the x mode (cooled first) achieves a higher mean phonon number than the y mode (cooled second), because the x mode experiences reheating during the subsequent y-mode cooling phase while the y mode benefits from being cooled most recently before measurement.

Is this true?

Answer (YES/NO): NO